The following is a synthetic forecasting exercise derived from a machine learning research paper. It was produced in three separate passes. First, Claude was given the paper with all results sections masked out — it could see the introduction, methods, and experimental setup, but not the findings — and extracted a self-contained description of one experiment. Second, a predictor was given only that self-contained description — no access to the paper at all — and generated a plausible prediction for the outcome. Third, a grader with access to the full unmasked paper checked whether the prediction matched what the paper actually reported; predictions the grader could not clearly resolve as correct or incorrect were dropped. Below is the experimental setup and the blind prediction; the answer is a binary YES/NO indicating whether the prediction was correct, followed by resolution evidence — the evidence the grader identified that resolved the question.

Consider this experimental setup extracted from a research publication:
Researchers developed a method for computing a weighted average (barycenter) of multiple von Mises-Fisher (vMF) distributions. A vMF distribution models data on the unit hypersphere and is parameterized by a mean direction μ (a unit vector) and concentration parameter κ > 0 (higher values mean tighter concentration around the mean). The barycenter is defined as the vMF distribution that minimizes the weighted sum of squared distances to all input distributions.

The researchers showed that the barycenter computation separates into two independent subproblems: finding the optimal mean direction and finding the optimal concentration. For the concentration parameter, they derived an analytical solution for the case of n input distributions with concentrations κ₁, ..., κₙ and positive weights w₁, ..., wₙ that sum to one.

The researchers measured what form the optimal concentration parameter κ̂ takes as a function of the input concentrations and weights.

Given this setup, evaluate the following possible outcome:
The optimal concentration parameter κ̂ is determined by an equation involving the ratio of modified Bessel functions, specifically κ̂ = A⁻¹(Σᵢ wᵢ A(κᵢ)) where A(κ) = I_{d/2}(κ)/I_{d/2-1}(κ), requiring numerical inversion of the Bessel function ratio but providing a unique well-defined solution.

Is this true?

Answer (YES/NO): NO